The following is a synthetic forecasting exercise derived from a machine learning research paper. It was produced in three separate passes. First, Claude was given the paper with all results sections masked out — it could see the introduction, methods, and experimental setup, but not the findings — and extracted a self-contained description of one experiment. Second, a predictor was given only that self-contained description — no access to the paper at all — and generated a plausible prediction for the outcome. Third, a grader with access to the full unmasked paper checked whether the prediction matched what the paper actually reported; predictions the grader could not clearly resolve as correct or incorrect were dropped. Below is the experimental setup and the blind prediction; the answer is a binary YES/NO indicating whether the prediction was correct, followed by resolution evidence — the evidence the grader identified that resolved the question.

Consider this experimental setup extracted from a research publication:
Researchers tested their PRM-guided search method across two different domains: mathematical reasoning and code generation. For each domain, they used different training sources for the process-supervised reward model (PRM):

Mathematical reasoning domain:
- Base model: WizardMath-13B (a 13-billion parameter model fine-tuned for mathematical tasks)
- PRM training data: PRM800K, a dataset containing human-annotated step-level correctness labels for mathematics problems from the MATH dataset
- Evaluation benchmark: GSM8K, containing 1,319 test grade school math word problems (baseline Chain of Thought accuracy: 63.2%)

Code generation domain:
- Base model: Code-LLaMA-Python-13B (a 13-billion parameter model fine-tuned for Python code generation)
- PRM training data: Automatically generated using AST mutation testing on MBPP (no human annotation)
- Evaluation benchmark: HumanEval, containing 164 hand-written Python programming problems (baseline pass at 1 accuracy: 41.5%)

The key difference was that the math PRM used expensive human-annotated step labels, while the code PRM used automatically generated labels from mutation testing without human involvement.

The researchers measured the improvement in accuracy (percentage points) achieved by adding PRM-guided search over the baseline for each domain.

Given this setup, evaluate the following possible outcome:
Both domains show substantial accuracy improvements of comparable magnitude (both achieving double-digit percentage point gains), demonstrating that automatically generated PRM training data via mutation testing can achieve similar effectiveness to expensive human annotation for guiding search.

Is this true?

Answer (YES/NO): NO